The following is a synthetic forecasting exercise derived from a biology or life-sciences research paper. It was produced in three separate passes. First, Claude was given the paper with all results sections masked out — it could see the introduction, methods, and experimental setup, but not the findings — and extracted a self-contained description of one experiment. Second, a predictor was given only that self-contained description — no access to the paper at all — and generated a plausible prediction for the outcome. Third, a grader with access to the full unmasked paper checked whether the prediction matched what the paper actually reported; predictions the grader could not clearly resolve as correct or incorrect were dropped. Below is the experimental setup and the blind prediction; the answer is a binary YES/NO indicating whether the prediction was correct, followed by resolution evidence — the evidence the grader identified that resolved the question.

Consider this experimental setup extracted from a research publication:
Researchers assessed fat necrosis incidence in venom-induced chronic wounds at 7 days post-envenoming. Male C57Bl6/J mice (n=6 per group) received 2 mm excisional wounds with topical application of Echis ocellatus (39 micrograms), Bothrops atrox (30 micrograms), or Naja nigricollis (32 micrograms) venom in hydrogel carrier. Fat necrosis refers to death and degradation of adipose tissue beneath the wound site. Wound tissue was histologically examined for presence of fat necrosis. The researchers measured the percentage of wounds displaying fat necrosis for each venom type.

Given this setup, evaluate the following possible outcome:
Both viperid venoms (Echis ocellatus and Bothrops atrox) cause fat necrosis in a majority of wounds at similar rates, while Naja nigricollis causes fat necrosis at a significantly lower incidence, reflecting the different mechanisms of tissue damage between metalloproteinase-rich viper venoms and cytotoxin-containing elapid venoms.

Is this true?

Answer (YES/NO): NO